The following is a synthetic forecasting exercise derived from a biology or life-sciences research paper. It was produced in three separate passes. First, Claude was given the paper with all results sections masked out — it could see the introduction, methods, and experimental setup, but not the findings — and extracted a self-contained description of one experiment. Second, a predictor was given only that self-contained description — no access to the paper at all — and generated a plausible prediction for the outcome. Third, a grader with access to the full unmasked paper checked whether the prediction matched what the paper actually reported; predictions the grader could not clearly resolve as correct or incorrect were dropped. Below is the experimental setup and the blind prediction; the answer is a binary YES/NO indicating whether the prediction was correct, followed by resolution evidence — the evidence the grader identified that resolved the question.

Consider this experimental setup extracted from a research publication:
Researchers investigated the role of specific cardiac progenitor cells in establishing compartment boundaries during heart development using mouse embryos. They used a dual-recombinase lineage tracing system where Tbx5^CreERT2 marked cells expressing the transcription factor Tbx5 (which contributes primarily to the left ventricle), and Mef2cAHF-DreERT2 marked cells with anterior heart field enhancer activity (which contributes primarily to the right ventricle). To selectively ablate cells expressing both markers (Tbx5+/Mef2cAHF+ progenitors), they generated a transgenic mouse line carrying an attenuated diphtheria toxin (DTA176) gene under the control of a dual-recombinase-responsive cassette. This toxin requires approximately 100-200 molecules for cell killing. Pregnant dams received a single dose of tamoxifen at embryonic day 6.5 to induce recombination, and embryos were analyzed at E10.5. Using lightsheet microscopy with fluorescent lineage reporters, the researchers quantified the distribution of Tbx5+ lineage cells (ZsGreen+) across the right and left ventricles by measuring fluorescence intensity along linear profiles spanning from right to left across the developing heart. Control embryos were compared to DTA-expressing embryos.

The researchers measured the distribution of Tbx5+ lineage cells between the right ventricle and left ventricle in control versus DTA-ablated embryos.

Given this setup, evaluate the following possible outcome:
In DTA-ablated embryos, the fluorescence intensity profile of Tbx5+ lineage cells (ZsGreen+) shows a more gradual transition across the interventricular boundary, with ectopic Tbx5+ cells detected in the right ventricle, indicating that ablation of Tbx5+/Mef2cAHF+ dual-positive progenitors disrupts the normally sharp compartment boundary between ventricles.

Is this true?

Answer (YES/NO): YES